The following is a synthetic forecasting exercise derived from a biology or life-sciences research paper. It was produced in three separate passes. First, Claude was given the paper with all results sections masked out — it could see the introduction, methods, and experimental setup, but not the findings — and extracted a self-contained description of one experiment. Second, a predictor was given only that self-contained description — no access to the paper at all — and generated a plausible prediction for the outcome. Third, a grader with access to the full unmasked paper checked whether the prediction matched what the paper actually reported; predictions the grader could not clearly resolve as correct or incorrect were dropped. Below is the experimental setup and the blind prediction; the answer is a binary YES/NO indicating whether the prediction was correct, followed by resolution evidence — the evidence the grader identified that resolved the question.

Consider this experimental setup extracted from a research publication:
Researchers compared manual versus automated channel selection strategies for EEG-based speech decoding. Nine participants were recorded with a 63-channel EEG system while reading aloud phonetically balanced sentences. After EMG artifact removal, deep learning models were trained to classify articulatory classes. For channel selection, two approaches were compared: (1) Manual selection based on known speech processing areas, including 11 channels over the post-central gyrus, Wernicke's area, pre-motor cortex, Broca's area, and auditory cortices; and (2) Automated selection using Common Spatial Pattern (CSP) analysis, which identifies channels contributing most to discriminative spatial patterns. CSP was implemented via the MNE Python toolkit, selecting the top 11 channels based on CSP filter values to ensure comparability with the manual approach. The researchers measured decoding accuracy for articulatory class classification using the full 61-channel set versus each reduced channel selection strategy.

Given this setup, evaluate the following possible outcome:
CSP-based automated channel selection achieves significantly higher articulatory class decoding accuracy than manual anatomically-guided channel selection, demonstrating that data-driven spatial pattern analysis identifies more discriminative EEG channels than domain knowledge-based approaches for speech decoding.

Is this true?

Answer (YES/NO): NO